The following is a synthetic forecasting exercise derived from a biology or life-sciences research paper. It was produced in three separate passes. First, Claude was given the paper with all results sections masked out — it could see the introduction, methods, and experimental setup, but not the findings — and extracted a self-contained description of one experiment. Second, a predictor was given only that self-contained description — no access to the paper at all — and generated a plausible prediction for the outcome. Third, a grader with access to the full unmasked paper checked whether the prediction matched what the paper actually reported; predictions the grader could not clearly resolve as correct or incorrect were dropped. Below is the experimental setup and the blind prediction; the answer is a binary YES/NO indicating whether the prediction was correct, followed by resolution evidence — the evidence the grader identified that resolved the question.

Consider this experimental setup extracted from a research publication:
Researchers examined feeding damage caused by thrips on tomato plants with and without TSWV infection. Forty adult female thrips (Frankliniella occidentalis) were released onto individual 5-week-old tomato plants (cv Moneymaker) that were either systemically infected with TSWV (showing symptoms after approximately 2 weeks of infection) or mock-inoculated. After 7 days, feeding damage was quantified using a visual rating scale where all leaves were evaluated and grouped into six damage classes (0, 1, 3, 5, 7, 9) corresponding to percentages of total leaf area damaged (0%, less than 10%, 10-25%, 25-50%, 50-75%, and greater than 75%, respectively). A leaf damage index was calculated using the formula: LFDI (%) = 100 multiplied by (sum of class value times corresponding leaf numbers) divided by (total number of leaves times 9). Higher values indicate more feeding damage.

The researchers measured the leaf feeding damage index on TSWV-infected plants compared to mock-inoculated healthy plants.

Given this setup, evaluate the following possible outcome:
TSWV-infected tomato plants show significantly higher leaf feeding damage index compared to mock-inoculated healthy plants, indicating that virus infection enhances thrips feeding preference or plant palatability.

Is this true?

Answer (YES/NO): NO